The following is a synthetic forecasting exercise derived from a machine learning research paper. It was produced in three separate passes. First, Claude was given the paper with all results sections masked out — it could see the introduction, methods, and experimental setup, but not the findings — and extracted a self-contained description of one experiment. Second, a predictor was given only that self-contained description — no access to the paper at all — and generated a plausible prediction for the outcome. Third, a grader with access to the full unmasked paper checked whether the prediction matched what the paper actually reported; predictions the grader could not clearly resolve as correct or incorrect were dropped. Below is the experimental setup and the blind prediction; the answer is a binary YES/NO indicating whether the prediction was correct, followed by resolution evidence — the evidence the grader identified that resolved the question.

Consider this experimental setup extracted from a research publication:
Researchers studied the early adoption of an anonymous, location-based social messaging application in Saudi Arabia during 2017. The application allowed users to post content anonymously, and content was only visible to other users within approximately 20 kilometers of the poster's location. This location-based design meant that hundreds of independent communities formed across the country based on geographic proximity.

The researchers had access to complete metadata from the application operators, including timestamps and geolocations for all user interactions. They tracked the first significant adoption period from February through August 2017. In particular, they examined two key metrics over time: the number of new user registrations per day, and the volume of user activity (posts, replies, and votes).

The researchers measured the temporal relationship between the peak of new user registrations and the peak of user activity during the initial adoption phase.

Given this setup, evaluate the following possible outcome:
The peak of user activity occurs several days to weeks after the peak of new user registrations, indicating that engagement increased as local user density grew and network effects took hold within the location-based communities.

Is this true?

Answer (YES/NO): NO